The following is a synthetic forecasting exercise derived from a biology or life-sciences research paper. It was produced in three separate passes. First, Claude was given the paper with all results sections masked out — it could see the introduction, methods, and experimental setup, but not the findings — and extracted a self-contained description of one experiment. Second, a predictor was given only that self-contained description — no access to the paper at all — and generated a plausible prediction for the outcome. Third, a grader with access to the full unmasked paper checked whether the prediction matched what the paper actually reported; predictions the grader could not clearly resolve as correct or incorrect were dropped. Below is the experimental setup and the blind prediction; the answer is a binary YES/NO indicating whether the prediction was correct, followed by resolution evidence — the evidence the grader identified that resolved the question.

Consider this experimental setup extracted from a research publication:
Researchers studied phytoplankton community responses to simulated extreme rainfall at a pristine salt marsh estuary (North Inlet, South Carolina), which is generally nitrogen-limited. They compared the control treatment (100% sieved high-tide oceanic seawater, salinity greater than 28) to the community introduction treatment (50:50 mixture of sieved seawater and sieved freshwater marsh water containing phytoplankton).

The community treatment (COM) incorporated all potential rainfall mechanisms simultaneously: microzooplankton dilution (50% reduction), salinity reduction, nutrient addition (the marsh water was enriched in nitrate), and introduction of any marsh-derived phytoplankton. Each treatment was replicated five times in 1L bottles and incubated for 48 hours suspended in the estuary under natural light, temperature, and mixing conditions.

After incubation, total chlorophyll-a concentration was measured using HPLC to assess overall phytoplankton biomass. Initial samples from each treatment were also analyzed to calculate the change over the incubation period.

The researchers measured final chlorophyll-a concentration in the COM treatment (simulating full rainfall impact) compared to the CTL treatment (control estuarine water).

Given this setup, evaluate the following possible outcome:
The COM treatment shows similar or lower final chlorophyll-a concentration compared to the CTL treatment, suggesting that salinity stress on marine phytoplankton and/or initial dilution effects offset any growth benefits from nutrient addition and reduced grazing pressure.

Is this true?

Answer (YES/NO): NO